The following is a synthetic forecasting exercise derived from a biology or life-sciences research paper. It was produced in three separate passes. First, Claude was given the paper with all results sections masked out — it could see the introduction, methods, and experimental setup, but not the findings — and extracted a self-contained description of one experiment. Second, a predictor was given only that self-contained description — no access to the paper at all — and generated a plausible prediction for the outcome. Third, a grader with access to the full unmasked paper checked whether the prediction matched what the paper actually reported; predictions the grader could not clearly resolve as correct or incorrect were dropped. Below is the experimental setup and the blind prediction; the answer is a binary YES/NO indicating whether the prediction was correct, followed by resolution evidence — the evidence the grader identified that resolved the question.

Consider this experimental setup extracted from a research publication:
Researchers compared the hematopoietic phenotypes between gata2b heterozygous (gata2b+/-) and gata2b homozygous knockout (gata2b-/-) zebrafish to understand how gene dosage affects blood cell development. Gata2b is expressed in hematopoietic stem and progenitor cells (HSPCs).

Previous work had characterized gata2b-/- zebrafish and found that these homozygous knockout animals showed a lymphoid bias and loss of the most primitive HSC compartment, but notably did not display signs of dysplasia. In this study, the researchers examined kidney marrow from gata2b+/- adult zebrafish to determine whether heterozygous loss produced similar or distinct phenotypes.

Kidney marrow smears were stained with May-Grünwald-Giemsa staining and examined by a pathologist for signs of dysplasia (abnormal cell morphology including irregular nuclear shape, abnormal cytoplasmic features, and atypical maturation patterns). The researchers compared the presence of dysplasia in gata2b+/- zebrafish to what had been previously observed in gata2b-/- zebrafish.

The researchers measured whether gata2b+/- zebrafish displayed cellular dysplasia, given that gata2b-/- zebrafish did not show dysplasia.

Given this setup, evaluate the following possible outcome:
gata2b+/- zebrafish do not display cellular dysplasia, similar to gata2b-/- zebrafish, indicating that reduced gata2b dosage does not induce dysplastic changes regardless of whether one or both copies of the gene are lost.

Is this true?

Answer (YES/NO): NO